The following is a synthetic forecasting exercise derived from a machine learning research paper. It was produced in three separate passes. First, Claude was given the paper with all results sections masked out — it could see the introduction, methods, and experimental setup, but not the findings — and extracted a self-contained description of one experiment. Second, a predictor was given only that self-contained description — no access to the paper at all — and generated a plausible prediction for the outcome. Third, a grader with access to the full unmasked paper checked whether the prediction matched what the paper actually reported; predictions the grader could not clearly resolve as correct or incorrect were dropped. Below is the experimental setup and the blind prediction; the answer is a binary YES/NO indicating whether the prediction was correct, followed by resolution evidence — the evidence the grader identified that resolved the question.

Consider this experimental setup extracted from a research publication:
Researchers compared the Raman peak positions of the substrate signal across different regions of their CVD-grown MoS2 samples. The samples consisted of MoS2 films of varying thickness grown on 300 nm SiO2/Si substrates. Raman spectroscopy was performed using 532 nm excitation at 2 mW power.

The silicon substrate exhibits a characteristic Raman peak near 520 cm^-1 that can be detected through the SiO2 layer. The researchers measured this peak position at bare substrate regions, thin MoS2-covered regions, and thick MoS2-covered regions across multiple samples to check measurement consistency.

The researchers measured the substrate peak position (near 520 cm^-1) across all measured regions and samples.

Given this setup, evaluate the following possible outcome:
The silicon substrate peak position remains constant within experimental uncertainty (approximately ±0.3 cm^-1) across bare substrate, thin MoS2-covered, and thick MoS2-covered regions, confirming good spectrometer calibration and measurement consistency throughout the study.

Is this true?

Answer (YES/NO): NO